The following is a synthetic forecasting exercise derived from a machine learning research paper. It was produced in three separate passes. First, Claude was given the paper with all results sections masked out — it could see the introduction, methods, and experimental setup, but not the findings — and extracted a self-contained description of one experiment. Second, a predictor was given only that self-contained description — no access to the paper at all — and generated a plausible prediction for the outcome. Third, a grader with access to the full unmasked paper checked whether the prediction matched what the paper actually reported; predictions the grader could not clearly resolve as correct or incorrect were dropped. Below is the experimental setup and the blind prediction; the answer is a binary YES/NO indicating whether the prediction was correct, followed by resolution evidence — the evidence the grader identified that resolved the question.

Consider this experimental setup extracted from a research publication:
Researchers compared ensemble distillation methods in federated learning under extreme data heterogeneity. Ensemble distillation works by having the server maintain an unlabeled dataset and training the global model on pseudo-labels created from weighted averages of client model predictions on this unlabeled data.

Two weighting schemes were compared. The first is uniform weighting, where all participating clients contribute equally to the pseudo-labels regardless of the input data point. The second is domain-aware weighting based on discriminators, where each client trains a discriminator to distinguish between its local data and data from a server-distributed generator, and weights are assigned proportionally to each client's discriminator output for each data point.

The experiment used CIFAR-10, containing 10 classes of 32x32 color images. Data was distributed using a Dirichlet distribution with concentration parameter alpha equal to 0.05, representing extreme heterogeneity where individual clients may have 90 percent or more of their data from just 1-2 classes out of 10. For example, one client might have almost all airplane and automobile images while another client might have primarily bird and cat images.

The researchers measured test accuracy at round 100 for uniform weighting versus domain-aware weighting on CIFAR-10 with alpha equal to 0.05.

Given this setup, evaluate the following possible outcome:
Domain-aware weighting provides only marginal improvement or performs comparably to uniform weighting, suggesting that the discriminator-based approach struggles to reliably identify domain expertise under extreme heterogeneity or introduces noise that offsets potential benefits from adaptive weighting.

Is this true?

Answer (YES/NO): NO